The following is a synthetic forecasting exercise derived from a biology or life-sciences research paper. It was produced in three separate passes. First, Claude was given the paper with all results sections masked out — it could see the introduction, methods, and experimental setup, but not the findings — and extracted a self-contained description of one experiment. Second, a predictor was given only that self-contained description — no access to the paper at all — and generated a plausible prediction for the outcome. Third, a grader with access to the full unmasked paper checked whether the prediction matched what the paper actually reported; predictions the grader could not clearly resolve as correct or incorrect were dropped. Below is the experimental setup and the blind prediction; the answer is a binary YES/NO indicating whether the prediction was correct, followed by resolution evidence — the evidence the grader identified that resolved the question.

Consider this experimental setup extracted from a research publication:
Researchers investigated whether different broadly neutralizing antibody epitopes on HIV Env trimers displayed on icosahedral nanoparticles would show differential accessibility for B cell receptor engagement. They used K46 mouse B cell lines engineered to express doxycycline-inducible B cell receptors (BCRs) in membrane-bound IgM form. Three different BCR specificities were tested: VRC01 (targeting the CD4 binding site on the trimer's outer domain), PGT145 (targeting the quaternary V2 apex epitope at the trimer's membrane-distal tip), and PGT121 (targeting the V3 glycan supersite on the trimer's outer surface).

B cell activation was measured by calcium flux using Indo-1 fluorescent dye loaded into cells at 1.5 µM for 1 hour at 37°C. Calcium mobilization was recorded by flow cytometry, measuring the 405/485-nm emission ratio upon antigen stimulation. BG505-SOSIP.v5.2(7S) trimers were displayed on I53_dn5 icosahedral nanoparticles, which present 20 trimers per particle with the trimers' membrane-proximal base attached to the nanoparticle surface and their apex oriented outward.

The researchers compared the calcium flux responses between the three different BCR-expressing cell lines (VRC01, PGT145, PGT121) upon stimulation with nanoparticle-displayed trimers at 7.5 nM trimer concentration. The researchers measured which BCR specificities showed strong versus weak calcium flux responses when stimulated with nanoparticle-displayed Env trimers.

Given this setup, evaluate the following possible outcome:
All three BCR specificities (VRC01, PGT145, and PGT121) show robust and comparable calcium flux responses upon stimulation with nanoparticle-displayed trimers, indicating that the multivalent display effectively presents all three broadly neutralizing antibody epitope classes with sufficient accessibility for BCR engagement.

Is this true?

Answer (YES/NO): NO